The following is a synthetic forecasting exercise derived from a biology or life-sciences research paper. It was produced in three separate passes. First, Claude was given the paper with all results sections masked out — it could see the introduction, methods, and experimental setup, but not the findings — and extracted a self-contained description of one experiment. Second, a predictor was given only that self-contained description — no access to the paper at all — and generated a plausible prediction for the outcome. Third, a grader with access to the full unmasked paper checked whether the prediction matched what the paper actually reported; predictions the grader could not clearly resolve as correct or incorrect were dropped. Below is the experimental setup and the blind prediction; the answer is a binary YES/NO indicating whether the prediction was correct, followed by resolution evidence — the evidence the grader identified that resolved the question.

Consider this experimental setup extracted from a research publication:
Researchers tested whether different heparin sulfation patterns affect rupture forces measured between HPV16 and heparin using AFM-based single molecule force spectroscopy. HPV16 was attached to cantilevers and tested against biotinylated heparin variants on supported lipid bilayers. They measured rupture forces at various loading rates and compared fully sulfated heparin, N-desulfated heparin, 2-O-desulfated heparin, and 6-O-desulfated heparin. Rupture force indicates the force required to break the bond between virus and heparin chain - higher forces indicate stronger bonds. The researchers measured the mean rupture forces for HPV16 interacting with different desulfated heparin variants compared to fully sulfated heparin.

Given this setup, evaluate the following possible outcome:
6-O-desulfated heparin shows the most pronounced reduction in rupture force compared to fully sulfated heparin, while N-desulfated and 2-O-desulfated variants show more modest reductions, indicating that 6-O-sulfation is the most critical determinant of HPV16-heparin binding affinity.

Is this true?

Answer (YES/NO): NO